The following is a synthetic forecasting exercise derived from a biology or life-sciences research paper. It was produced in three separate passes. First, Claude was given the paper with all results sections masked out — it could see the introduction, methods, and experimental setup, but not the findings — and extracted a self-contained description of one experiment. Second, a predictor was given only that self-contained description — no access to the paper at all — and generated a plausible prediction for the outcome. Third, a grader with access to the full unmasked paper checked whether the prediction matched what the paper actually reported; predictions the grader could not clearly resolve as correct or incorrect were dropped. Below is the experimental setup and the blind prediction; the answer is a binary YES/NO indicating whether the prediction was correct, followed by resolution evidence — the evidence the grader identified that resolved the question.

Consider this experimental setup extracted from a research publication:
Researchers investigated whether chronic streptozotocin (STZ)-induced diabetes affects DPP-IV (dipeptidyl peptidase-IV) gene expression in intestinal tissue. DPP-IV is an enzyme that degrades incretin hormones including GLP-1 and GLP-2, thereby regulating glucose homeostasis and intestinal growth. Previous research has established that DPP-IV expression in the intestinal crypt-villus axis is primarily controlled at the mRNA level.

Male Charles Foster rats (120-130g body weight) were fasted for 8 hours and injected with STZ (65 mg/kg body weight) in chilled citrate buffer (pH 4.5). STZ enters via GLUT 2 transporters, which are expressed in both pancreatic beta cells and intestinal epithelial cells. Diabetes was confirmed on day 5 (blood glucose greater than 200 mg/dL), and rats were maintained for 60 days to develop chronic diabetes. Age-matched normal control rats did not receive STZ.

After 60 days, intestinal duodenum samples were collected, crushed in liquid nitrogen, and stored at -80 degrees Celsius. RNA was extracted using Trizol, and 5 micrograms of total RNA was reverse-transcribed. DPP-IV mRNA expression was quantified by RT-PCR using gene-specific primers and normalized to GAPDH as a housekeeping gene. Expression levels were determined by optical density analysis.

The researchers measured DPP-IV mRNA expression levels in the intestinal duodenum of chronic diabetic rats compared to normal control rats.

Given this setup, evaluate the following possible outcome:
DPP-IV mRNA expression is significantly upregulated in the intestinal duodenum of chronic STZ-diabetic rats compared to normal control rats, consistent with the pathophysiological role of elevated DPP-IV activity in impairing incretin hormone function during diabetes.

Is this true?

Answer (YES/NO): YES